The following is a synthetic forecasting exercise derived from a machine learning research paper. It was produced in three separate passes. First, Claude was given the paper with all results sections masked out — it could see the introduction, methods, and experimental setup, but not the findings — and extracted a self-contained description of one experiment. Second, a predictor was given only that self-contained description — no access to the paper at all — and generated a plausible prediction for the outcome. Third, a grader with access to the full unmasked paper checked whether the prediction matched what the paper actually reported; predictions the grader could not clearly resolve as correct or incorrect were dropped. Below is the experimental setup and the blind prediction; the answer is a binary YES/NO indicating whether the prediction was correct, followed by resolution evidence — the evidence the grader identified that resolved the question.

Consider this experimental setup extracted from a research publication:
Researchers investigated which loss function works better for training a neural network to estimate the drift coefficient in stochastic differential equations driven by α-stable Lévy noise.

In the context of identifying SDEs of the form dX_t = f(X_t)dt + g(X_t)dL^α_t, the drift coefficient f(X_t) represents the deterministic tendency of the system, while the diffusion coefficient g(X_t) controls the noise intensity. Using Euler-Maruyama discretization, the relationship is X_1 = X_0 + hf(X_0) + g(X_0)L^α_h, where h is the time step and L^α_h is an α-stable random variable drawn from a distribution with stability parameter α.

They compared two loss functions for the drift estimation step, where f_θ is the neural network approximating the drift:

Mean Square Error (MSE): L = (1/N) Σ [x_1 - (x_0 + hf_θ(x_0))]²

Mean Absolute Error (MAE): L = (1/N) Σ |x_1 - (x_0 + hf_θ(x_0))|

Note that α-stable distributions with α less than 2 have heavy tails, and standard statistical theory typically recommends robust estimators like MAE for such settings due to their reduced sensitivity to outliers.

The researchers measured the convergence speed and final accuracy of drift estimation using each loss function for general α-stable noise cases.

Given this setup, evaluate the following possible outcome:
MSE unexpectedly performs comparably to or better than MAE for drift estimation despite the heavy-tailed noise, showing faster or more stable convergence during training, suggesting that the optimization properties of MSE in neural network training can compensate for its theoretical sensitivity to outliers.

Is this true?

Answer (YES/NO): YES